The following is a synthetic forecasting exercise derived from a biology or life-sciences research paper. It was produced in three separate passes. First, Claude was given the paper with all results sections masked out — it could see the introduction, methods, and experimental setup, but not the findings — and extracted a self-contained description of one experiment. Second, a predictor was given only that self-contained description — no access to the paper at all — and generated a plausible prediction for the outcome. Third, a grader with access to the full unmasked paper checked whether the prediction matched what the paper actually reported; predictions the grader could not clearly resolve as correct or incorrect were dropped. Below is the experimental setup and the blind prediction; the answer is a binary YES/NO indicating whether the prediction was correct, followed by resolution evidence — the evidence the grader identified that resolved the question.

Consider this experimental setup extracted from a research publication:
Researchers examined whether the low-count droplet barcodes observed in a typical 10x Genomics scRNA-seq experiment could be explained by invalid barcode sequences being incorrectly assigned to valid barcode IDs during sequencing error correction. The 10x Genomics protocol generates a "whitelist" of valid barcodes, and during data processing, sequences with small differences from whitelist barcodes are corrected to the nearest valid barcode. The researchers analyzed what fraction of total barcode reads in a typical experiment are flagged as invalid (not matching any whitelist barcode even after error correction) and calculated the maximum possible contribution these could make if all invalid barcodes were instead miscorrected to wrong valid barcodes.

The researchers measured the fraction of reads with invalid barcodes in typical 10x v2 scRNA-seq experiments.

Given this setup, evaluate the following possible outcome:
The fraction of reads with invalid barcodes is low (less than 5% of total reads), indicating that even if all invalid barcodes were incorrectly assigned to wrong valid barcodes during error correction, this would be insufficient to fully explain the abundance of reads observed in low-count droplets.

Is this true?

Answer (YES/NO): YES